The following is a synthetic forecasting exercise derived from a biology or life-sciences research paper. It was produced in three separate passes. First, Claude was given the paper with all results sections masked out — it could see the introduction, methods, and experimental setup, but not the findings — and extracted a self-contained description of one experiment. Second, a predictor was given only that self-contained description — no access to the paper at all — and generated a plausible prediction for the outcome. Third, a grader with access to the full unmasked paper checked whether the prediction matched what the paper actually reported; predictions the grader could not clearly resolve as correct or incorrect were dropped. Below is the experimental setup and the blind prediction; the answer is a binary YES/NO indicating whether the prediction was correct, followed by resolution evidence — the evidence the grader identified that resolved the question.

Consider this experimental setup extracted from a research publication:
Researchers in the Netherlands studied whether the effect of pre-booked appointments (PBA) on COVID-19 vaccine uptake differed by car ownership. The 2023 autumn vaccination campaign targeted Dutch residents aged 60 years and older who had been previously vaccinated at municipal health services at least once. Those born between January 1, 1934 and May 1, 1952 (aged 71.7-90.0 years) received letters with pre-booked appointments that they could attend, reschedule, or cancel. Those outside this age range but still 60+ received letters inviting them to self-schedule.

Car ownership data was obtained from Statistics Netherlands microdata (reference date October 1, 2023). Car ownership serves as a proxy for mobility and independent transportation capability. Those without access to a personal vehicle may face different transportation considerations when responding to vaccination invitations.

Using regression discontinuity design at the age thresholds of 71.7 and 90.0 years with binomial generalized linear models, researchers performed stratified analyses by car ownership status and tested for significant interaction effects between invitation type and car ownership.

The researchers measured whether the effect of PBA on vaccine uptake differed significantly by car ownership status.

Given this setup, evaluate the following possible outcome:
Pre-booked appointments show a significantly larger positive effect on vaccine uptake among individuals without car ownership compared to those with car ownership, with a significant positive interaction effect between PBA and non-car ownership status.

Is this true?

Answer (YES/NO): NO